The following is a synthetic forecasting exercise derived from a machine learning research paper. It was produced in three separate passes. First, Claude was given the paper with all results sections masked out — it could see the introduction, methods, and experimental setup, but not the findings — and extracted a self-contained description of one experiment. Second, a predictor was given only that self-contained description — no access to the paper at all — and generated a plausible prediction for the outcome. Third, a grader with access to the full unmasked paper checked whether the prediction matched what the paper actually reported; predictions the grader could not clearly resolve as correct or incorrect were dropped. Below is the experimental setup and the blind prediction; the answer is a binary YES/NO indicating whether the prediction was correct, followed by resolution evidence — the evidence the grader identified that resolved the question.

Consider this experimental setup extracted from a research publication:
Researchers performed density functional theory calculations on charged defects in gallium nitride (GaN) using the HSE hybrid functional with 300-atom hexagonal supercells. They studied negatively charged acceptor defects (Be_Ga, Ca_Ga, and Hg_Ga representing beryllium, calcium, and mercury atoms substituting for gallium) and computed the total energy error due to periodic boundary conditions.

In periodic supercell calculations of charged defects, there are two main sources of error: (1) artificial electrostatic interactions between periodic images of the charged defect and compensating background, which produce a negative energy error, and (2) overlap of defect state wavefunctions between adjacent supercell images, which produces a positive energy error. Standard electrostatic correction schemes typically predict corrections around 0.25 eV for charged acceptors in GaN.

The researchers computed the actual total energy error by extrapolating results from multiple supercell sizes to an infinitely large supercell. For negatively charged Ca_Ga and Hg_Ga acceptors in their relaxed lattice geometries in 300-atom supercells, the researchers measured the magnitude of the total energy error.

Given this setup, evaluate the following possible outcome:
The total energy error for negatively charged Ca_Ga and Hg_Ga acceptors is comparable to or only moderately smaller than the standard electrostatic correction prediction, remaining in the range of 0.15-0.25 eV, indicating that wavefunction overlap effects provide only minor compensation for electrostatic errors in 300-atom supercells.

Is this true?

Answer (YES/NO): NO